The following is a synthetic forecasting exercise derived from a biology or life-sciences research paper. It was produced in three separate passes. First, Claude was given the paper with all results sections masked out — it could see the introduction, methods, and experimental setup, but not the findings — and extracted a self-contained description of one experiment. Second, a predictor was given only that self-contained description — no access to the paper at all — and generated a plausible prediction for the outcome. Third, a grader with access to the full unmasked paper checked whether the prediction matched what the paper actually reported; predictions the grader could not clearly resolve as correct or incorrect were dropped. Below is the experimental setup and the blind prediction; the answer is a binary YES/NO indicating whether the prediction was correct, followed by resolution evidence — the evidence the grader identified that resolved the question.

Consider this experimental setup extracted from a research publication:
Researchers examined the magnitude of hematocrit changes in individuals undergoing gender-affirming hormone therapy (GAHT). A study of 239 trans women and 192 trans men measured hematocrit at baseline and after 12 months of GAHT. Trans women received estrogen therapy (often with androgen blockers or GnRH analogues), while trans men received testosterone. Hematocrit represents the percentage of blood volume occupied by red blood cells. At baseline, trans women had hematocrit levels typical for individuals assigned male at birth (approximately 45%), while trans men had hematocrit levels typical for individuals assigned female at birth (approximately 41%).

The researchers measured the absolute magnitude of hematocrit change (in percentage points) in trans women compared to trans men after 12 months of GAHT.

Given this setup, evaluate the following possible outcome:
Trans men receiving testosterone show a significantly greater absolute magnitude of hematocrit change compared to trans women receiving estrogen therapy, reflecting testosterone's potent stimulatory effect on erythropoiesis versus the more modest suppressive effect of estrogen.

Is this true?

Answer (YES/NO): NO